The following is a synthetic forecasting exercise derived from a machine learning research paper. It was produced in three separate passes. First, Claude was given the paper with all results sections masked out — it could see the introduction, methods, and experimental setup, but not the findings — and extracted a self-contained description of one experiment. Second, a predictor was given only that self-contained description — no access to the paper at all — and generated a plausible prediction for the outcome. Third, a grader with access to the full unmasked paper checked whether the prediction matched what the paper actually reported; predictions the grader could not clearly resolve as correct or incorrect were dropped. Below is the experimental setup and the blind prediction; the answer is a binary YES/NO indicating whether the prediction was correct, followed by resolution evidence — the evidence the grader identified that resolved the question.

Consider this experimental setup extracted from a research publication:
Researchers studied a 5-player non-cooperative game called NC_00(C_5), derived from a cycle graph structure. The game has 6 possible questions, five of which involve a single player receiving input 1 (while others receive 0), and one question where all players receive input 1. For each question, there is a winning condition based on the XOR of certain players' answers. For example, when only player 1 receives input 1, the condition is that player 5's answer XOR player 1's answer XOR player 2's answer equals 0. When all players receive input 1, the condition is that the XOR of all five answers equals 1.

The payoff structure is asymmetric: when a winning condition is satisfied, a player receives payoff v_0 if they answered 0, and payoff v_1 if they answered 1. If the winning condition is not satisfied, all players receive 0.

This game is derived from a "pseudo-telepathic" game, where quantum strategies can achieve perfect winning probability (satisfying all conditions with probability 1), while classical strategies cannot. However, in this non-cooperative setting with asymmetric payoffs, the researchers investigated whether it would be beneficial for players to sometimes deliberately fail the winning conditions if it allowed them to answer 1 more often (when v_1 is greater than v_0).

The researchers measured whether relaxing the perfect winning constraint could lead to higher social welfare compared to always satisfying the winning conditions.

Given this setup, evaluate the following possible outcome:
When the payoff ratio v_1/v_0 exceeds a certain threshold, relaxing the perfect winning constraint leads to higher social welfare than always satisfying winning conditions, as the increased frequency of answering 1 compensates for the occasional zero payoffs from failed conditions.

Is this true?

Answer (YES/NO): YES